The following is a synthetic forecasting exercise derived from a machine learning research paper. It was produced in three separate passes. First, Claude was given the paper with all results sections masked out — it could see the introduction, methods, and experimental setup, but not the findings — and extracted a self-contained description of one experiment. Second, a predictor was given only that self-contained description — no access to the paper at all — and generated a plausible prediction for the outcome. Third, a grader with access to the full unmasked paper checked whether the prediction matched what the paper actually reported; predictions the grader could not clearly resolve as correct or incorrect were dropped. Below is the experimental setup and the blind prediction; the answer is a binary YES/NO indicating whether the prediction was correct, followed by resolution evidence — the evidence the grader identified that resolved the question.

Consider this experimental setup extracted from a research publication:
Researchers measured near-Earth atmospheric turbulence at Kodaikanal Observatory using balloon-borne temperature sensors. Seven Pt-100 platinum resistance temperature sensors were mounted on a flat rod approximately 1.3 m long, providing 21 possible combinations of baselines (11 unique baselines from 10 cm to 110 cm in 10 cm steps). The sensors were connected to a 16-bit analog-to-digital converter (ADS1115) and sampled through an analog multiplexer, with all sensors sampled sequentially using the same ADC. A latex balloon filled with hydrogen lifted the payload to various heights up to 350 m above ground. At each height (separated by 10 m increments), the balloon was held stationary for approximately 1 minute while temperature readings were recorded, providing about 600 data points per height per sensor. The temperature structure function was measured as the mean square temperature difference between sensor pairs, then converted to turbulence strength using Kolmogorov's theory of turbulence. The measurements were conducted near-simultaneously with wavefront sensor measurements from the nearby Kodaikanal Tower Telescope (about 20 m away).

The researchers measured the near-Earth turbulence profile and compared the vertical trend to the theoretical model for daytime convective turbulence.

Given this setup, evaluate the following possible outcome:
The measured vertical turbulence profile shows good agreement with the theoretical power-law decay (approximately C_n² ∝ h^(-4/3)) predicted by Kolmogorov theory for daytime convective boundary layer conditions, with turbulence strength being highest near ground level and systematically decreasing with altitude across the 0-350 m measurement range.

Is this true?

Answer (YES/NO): NO